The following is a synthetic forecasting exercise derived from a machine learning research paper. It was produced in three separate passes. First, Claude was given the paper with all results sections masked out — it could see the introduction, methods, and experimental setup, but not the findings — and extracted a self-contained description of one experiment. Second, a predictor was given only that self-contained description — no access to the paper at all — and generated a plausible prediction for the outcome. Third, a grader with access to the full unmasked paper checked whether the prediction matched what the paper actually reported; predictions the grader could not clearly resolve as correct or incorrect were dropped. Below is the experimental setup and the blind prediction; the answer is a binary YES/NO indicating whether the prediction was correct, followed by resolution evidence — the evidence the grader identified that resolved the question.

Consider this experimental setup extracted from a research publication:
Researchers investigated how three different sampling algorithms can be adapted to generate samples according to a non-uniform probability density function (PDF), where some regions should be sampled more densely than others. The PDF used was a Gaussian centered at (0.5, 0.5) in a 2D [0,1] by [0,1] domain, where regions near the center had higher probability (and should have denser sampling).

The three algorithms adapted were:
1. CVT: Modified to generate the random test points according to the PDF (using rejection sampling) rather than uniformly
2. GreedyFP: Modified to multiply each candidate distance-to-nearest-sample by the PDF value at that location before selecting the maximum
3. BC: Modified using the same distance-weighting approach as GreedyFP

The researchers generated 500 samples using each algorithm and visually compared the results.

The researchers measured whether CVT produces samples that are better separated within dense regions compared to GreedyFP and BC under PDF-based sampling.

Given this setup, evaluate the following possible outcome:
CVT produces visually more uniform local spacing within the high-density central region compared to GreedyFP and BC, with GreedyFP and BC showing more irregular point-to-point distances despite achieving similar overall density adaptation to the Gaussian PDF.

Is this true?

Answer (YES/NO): YES